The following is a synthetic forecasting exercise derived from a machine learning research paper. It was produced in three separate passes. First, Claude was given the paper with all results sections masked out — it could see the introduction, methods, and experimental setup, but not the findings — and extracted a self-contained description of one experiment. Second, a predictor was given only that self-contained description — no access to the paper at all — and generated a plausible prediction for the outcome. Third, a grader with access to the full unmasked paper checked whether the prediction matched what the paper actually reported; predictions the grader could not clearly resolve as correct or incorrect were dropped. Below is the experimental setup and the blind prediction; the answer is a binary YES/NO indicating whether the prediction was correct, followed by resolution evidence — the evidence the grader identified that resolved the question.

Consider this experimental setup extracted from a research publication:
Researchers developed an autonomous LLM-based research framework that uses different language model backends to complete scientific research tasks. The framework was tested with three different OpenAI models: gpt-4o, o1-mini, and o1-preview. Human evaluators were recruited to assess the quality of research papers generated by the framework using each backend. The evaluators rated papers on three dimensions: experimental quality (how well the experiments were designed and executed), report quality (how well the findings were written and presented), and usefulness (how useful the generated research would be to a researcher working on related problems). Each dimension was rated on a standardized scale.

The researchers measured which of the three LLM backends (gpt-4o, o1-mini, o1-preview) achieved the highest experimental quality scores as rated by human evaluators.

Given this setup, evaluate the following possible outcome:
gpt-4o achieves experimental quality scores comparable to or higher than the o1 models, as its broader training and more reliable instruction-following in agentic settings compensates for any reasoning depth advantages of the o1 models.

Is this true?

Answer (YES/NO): NO